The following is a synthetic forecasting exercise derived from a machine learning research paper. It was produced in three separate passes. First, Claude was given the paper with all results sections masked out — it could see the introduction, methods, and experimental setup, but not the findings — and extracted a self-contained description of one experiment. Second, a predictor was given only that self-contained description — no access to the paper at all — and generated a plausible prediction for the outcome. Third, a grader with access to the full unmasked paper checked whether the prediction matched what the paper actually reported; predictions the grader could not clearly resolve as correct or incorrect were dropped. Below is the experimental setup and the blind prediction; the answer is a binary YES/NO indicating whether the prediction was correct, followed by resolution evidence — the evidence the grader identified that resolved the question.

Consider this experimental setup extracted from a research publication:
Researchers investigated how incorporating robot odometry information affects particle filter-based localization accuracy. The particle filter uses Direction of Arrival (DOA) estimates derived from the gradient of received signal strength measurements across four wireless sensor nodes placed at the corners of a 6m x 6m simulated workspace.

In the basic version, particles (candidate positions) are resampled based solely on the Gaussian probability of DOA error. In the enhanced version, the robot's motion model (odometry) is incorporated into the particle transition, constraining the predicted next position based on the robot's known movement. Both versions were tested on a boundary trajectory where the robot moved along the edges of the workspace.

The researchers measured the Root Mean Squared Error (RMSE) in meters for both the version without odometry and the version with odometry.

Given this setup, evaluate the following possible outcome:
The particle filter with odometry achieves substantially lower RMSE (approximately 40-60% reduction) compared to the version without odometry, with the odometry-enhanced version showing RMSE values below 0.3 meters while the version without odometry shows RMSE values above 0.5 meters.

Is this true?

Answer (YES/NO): NO